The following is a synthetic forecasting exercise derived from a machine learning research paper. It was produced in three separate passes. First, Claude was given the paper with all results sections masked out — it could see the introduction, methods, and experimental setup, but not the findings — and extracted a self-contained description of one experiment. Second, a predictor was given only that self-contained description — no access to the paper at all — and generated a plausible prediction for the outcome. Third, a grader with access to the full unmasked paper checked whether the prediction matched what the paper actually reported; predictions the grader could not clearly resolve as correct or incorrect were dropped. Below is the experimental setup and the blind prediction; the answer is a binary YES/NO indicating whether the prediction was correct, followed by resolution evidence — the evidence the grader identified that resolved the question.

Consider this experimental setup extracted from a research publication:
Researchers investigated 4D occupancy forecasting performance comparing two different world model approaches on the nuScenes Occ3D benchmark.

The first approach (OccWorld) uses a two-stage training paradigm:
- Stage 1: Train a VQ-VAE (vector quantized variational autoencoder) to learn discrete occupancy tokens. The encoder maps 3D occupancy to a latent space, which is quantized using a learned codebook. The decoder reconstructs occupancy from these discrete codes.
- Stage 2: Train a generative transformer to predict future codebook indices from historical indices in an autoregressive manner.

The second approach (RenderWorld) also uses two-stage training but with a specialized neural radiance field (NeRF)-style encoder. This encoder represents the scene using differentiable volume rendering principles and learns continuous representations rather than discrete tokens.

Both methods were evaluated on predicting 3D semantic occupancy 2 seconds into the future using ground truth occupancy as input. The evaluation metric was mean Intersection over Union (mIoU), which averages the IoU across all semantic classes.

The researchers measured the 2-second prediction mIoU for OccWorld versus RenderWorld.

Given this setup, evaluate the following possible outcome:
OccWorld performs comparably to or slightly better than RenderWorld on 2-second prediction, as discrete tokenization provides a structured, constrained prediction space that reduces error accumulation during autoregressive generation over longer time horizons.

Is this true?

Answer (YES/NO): NO